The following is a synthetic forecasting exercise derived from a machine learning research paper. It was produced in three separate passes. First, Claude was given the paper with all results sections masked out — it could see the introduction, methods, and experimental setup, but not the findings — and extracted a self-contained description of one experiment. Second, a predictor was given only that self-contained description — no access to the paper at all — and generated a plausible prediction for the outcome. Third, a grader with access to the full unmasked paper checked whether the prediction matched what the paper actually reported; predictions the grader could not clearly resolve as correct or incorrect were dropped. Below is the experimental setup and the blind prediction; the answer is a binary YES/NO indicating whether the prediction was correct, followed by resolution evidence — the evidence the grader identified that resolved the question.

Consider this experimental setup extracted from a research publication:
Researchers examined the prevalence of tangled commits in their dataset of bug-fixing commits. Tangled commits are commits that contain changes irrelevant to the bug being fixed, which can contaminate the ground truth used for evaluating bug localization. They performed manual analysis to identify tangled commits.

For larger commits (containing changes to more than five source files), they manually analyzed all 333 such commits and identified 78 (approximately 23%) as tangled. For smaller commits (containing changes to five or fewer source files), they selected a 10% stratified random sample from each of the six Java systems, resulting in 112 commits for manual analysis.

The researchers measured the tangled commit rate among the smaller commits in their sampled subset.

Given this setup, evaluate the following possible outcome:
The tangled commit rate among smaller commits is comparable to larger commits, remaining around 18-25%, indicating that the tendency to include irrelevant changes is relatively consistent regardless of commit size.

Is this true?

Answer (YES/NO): NO